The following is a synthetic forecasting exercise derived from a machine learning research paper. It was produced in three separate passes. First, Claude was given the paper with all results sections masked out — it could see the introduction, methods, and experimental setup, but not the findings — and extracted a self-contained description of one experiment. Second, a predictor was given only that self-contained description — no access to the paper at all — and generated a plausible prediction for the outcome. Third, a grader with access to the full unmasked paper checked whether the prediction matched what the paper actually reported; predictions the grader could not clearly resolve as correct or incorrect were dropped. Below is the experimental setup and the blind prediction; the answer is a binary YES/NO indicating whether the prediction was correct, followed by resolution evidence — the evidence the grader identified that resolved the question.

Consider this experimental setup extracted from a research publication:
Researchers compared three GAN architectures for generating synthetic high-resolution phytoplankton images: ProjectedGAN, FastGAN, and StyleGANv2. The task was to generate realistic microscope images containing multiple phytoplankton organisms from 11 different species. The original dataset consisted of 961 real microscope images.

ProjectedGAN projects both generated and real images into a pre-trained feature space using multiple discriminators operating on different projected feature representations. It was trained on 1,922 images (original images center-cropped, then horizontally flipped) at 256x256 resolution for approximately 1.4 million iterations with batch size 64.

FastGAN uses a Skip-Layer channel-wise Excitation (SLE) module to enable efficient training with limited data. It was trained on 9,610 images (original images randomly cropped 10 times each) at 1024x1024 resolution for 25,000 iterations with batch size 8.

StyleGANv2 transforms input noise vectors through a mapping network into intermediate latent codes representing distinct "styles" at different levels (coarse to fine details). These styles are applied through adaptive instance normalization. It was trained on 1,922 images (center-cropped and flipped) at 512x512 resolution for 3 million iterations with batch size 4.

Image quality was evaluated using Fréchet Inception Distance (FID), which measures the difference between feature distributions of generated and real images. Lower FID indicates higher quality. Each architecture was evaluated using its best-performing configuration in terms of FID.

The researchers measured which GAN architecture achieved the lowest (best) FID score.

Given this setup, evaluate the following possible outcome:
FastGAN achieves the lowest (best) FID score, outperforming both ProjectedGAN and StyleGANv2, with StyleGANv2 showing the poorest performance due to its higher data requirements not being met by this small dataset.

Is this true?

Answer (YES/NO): NO